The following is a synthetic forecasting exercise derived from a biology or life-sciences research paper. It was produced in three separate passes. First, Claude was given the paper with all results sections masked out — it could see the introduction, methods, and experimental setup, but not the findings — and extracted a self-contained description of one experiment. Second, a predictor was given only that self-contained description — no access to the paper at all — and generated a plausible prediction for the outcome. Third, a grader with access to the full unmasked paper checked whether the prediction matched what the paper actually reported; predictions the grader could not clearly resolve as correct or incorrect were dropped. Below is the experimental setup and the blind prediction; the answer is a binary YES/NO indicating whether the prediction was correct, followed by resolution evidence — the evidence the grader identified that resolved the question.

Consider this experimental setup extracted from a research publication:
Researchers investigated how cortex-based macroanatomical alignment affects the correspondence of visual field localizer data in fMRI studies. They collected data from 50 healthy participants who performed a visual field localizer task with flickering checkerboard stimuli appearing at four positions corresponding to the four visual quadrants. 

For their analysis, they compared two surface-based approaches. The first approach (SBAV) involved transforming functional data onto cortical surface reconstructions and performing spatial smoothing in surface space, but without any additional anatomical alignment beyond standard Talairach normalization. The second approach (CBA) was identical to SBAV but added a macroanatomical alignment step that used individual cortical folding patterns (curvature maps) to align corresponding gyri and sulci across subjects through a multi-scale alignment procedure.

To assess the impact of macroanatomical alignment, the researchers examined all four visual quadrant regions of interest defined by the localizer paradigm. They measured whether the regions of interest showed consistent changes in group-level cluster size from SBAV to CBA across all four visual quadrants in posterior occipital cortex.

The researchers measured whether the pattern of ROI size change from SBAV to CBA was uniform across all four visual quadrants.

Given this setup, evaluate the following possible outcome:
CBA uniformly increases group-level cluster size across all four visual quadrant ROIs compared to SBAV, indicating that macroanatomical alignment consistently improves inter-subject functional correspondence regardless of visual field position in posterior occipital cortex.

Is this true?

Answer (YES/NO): NO